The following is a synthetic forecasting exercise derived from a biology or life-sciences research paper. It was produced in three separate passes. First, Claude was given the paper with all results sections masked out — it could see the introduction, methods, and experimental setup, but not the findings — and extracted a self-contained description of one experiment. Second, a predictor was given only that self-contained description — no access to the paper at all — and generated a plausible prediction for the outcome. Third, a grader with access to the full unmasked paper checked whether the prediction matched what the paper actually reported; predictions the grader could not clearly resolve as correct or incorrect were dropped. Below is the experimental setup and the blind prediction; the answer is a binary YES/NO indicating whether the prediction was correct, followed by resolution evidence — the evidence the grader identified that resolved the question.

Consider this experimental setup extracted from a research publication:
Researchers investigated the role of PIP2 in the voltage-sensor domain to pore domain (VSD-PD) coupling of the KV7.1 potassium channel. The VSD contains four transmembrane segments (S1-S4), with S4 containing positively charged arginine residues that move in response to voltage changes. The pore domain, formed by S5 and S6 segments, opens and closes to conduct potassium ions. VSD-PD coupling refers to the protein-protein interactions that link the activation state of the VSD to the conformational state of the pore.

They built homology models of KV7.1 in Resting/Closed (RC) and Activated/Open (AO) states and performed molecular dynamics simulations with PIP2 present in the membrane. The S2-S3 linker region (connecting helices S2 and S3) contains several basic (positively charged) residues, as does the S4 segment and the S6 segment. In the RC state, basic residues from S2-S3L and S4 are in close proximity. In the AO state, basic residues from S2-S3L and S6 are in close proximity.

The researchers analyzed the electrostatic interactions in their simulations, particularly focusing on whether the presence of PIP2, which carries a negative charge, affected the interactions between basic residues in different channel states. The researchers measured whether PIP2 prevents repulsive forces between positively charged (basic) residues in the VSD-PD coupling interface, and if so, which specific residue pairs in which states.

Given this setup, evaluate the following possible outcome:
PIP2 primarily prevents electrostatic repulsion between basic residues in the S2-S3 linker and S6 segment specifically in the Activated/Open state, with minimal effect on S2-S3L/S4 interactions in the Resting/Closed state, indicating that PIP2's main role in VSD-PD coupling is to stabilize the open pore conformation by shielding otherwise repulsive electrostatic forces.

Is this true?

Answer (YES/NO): NO